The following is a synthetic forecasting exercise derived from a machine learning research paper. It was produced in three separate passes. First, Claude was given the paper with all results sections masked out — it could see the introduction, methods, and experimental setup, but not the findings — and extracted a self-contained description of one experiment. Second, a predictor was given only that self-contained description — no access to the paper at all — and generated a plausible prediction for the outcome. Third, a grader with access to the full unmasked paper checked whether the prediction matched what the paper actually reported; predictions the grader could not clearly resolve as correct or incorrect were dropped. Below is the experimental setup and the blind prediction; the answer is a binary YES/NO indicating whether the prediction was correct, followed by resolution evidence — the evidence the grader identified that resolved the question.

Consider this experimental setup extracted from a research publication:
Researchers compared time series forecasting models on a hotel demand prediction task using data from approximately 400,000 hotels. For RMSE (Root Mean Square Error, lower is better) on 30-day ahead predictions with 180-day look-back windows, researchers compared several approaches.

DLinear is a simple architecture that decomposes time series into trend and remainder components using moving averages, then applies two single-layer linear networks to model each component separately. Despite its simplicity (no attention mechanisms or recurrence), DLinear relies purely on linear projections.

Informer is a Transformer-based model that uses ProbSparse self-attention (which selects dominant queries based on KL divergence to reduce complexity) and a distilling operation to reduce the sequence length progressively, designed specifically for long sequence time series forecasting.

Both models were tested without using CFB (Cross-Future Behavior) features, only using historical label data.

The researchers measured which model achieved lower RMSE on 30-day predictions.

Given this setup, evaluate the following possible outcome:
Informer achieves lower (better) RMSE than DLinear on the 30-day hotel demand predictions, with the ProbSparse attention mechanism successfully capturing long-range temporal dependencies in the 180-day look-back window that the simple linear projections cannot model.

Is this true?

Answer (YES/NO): NO